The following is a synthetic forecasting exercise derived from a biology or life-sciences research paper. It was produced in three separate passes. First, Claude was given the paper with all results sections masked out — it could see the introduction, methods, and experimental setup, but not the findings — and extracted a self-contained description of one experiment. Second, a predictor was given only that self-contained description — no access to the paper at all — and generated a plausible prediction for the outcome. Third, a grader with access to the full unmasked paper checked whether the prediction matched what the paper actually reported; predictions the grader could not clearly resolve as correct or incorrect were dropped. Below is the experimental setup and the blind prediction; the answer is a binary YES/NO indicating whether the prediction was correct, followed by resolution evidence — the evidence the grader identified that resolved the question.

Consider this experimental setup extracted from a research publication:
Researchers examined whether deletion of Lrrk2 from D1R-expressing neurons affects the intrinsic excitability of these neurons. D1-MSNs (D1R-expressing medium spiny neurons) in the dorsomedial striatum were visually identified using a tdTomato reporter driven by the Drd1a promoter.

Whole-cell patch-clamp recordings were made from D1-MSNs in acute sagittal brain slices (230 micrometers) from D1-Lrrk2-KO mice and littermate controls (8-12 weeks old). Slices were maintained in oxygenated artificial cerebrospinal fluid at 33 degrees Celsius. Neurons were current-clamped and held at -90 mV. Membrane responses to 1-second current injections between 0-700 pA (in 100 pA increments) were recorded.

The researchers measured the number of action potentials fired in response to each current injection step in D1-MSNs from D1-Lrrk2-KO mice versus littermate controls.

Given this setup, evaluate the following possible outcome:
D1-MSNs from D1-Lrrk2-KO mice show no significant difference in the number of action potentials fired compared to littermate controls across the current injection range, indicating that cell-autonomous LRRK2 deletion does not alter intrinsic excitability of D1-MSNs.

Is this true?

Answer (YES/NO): YES